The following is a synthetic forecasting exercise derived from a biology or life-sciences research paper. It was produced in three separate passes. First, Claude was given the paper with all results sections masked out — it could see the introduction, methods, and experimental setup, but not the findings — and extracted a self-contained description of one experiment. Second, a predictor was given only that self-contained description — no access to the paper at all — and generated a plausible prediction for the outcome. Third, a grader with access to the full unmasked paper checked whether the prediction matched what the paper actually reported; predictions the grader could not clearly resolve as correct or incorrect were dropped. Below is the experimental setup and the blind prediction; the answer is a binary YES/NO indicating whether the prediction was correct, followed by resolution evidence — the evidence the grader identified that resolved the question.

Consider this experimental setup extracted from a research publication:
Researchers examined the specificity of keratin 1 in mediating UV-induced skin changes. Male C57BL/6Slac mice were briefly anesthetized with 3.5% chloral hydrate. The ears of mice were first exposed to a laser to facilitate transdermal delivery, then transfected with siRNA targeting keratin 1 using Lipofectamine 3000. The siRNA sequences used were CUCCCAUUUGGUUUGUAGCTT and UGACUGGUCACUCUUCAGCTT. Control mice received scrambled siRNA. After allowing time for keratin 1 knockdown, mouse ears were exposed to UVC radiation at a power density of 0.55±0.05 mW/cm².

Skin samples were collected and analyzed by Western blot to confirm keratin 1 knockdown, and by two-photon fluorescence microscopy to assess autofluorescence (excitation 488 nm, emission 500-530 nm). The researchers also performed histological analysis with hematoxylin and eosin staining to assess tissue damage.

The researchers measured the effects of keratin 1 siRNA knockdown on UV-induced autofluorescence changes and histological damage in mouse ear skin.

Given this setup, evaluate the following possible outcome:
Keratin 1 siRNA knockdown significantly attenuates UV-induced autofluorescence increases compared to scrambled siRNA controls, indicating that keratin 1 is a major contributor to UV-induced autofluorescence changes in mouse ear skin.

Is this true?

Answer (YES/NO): YES